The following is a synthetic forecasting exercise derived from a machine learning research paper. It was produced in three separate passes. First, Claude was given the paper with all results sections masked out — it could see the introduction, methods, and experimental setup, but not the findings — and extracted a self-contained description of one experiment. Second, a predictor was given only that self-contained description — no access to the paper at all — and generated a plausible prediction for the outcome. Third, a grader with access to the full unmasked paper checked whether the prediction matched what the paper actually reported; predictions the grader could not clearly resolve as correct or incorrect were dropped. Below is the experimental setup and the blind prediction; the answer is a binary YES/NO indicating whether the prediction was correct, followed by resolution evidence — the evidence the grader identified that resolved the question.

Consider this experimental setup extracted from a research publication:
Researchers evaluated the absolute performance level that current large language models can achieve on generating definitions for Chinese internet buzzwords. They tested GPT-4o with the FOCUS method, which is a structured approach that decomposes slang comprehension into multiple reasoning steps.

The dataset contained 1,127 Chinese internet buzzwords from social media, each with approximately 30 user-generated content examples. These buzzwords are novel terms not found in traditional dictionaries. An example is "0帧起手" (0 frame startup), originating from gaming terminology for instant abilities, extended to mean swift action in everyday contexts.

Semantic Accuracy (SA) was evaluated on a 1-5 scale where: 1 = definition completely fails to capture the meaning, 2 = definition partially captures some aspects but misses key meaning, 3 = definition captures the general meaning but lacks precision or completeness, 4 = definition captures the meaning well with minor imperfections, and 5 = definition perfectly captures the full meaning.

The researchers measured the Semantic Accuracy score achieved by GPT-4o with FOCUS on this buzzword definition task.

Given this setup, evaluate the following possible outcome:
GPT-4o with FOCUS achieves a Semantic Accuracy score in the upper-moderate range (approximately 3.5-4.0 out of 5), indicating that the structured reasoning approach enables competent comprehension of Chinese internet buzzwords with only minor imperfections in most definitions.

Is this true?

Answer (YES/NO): NO